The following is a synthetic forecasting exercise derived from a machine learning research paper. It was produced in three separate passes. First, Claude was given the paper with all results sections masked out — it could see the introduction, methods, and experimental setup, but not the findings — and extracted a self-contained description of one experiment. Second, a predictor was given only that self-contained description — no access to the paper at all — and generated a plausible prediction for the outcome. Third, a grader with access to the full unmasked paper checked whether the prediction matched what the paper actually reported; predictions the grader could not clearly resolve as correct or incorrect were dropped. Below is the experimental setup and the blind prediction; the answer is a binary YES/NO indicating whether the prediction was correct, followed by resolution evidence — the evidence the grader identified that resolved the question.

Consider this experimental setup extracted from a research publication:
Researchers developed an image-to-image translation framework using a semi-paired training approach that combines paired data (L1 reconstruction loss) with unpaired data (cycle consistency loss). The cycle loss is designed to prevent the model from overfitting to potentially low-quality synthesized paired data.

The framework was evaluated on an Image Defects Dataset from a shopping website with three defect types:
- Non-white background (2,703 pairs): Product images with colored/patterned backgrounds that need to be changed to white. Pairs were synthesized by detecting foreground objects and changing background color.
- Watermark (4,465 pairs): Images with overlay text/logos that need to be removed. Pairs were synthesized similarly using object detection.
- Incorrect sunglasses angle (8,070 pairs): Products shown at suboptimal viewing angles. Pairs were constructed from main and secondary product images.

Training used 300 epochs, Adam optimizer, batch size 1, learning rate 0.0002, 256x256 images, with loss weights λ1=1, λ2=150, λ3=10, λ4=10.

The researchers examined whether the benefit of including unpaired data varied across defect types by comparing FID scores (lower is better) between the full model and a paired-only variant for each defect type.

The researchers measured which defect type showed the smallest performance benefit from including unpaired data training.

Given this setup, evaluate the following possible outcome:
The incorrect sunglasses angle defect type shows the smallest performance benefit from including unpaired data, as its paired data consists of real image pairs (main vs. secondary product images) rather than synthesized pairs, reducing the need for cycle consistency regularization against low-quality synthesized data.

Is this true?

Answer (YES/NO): YES